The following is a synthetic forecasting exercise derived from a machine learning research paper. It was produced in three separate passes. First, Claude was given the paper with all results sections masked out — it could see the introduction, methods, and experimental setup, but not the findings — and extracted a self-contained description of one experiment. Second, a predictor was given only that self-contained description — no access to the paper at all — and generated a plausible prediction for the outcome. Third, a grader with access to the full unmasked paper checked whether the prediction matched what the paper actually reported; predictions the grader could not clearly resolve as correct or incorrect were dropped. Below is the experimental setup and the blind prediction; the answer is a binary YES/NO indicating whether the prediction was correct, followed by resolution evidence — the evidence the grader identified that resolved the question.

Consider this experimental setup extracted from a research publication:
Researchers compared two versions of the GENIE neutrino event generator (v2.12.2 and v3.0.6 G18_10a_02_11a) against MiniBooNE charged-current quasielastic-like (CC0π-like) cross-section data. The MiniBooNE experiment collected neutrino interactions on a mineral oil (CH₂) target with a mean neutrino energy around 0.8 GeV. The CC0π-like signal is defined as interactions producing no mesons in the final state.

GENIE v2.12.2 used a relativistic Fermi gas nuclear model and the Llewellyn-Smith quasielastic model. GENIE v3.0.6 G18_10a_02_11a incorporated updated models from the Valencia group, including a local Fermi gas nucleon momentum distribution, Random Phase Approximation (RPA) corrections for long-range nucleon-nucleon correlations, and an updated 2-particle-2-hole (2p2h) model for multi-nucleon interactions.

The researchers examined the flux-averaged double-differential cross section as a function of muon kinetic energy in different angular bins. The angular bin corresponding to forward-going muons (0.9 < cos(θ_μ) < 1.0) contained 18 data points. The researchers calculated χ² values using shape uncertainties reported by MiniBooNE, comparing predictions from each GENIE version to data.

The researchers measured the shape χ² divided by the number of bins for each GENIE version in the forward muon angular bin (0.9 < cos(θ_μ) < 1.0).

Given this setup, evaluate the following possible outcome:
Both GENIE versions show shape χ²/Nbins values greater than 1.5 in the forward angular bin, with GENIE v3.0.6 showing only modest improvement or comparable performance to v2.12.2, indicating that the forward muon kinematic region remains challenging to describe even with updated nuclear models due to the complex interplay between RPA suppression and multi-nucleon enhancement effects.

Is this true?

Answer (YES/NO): NO